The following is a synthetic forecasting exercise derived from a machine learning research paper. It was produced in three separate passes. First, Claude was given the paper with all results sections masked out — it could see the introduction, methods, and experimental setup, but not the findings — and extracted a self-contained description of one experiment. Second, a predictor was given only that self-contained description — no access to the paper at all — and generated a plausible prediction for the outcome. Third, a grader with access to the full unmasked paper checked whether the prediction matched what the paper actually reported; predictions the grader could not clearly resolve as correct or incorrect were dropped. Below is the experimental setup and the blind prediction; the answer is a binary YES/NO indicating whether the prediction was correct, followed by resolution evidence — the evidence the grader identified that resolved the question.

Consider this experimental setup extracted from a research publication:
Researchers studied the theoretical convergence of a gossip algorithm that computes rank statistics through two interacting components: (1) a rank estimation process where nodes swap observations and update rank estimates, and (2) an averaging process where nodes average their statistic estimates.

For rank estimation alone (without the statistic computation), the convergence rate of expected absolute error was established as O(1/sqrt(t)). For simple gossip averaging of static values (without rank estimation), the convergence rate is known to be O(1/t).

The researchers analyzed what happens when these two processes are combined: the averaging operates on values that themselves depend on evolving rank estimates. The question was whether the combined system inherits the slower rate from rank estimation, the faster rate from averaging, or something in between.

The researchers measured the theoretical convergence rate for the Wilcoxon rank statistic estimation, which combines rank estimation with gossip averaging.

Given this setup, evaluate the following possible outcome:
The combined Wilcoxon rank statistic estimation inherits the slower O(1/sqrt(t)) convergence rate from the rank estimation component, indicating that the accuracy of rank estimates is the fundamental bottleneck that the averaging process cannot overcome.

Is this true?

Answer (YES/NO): NO